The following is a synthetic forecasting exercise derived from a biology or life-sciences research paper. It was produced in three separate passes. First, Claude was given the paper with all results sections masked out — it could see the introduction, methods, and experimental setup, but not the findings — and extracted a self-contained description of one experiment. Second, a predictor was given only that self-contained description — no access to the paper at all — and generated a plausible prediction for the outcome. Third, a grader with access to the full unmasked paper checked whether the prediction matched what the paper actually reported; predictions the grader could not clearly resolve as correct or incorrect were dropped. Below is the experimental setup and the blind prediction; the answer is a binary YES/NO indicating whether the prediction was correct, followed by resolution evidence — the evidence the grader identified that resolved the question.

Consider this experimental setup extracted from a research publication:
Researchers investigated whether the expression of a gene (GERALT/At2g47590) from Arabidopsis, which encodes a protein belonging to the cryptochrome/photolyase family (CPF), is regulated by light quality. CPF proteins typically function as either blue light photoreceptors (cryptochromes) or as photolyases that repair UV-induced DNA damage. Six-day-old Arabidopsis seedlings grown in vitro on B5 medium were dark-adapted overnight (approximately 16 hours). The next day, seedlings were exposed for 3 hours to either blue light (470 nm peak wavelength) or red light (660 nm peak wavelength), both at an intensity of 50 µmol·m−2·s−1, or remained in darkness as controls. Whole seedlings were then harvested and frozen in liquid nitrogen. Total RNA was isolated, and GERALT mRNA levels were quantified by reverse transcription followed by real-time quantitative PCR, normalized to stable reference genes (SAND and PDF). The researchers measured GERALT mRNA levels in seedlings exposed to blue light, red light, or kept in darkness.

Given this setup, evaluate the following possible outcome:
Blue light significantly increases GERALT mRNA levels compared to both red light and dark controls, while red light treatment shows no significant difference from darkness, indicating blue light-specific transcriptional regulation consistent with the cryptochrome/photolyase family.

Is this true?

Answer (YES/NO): NO